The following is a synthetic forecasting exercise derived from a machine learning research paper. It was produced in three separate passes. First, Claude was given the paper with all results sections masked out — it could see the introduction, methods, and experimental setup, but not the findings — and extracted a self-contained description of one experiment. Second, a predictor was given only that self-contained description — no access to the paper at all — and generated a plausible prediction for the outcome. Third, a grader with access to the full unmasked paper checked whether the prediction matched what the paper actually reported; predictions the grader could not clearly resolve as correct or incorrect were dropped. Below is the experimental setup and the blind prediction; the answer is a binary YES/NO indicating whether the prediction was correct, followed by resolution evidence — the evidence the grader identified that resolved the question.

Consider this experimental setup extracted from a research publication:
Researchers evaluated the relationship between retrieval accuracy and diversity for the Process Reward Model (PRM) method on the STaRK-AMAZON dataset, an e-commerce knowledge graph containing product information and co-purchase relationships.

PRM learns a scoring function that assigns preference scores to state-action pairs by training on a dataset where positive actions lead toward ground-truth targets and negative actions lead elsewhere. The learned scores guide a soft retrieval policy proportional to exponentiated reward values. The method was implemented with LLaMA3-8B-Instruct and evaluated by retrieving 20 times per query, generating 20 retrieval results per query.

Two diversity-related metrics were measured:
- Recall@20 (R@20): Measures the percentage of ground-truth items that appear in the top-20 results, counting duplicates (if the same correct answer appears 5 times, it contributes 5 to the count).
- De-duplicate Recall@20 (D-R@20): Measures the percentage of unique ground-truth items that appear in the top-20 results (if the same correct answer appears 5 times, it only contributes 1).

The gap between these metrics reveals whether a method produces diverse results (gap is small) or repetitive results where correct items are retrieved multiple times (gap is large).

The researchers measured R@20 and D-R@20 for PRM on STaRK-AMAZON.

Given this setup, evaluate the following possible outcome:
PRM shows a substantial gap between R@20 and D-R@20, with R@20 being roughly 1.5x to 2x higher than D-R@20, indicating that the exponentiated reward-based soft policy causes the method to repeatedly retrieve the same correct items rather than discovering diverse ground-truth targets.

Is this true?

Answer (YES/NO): YES